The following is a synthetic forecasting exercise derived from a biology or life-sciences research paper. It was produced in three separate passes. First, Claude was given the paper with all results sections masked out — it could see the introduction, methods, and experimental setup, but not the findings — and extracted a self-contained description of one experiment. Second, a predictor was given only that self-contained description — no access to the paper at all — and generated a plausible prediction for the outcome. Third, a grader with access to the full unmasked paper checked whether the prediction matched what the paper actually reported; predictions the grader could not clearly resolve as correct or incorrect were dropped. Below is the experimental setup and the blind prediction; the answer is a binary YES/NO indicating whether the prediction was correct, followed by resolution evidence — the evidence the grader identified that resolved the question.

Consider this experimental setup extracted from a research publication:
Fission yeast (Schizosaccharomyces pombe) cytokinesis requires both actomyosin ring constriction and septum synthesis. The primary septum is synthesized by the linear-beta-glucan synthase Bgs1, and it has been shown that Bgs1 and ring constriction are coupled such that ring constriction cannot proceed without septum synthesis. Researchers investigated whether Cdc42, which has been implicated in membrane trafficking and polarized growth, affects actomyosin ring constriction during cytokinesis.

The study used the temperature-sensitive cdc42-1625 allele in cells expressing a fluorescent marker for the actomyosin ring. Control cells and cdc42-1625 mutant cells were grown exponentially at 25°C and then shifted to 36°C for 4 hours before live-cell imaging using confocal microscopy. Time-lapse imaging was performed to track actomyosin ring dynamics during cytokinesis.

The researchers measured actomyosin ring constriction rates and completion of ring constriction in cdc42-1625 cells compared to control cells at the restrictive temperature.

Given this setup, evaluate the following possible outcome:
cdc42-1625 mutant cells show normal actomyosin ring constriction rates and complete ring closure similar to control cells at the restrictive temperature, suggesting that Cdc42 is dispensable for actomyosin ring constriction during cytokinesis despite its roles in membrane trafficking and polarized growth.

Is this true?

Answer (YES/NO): NO